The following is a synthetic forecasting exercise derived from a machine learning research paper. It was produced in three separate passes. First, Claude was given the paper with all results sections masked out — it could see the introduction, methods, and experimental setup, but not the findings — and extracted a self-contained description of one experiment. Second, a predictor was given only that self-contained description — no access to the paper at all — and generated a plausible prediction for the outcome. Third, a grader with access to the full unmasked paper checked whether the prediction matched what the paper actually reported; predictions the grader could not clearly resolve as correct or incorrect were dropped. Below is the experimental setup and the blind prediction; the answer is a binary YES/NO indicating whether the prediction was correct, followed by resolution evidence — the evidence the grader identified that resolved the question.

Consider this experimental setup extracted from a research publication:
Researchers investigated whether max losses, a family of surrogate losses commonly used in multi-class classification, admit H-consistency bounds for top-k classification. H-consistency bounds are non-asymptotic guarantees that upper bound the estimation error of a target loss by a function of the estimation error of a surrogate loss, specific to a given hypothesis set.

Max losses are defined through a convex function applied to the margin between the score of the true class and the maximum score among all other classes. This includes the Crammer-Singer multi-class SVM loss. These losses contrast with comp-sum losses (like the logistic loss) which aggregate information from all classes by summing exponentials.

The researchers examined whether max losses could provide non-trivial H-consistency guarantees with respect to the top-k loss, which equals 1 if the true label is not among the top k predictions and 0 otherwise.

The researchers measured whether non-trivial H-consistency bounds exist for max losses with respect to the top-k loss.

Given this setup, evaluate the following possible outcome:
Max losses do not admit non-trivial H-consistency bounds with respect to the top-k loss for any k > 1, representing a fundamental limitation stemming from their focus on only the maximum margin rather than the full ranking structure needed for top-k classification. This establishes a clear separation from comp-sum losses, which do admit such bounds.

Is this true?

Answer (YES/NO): NO